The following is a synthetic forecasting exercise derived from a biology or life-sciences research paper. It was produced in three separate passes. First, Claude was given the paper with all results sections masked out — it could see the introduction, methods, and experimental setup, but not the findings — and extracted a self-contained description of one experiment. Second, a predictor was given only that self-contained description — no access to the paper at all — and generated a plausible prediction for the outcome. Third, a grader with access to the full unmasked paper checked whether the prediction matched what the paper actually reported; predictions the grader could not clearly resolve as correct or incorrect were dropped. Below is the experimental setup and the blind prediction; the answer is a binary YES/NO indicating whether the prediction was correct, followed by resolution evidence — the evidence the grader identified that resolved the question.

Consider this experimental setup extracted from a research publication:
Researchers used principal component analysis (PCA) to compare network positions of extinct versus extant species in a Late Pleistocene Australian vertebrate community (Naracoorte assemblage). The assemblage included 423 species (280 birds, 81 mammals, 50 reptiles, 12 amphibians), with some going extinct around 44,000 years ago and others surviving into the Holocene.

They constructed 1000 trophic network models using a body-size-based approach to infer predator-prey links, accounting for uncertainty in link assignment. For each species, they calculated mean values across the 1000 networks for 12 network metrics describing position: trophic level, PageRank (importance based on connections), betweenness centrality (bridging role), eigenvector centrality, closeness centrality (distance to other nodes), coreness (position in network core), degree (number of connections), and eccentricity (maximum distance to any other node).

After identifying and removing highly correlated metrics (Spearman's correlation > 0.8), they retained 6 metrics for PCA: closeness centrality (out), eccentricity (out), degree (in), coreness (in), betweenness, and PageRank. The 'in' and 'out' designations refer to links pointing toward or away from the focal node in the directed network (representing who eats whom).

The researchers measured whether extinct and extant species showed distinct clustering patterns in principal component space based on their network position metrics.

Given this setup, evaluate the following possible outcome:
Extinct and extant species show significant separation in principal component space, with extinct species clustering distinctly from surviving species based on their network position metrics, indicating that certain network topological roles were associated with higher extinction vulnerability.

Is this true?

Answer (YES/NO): YES